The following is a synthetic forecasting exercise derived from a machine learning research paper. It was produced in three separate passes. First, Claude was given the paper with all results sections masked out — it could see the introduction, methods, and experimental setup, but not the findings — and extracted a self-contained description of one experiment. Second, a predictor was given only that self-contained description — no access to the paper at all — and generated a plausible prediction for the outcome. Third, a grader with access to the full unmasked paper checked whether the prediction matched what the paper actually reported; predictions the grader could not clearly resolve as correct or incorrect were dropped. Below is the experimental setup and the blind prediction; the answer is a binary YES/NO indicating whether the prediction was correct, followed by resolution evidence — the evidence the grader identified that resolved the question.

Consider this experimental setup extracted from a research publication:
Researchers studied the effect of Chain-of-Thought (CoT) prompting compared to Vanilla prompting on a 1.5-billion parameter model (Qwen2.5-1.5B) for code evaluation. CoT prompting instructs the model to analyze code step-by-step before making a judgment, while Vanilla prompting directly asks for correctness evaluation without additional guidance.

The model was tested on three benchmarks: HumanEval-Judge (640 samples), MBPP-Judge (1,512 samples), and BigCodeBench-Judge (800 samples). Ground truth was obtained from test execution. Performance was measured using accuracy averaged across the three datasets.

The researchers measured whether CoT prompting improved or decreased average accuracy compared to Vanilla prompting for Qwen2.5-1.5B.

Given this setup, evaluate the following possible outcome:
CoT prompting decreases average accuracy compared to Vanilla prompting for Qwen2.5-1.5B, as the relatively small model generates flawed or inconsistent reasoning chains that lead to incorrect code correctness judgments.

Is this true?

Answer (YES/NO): YES